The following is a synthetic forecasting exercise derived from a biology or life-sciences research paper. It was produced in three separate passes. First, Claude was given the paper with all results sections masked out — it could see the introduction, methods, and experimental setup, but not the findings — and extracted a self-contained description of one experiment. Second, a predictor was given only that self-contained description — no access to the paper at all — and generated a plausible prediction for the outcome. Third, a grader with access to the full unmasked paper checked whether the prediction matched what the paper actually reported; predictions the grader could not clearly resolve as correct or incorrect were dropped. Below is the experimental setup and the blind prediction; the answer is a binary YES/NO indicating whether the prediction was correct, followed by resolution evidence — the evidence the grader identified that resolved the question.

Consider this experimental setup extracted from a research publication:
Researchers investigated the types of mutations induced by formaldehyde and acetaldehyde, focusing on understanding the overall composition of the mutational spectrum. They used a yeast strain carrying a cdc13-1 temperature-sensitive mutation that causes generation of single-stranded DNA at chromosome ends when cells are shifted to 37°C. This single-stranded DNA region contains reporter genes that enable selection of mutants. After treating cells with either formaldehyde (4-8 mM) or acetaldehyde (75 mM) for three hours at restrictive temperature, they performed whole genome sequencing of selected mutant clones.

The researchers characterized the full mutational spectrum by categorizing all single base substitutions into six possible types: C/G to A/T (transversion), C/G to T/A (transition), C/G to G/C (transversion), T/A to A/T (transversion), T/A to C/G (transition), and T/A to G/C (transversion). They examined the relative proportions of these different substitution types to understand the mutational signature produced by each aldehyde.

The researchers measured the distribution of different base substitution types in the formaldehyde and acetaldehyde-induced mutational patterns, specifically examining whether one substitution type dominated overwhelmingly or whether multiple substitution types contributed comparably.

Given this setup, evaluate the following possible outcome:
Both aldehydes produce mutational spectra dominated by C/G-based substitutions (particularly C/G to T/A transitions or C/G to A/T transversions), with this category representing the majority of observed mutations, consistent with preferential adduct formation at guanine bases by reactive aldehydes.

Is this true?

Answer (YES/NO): NO